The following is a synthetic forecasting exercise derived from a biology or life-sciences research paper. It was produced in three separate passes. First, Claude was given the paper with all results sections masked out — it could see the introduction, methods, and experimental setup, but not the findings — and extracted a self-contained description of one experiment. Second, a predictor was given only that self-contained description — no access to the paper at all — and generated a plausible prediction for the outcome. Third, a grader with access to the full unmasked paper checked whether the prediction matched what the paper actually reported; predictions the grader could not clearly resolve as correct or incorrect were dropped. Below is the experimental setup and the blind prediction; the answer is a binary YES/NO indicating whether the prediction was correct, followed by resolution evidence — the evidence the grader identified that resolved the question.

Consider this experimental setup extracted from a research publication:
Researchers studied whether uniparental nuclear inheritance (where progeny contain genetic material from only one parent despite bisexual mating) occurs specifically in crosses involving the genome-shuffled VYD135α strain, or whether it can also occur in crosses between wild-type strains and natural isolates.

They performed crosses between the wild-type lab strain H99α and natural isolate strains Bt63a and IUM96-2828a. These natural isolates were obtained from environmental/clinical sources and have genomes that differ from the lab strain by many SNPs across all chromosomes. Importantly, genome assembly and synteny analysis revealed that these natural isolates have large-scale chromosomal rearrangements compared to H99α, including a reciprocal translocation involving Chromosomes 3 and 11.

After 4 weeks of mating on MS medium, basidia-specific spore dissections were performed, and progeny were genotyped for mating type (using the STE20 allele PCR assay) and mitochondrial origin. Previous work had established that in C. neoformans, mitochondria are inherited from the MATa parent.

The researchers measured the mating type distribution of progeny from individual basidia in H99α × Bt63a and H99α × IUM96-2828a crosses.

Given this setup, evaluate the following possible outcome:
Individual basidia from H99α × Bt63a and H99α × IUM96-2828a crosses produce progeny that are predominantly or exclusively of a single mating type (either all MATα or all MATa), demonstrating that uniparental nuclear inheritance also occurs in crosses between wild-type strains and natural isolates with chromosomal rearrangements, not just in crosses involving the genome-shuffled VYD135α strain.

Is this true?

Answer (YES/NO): NO